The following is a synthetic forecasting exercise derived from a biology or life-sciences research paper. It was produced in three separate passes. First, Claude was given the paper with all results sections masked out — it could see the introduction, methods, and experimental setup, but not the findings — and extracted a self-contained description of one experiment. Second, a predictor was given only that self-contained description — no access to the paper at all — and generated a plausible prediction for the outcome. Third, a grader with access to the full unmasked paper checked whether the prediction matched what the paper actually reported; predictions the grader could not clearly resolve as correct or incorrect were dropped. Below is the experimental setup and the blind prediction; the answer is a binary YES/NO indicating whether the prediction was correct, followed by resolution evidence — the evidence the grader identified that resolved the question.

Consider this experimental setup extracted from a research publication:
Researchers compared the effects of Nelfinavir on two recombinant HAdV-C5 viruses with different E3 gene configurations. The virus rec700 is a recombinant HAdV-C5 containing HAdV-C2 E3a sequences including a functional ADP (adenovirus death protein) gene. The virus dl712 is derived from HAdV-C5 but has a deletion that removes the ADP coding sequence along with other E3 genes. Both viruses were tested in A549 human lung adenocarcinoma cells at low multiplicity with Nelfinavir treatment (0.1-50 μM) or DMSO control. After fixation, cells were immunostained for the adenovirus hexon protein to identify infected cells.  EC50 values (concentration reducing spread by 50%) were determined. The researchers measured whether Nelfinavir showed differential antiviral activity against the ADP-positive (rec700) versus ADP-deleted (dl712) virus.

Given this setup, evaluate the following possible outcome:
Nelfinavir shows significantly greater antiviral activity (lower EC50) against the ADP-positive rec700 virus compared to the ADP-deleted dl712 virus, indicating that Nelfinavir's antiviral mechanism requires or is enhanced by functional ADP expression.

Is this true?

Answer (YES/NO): YES